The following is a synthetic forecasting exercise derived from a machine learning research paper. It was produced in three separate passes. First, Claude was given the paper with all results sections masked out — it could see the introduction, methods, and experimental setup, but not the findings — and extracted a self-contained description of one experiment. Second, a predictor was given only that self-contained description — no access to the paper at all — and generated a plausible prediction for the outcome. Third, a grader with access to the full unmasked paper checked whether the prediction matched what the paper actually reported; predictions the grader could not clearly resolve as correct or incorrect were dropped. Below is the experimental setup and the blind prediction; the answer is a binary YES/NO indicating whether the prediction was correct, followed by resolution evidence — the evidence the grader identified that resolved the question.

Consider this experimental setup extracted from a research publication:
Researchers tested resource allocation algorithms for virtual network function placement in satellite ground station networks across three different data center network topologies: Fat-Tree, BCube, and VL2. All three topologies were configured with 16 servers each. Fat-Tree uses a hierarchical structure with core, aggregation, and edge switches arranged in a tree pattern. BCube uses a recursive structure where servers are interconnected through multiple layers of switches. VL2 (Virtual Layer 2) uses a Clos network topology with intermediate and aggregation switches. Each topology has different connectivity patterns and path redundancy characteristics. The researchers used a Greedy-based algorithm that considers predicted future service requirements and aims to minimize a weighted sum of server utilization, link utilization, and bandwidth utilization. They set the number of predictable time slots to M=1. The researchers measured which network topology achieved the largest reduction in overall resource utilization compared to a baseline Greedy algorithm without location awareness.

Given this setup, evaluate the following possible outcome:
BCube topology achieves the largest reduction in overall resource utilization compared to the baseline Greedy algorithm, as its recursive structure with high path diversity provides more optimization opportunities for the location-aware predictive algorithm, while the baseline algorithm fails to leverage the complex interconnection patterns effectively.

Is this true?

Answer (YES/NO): NO